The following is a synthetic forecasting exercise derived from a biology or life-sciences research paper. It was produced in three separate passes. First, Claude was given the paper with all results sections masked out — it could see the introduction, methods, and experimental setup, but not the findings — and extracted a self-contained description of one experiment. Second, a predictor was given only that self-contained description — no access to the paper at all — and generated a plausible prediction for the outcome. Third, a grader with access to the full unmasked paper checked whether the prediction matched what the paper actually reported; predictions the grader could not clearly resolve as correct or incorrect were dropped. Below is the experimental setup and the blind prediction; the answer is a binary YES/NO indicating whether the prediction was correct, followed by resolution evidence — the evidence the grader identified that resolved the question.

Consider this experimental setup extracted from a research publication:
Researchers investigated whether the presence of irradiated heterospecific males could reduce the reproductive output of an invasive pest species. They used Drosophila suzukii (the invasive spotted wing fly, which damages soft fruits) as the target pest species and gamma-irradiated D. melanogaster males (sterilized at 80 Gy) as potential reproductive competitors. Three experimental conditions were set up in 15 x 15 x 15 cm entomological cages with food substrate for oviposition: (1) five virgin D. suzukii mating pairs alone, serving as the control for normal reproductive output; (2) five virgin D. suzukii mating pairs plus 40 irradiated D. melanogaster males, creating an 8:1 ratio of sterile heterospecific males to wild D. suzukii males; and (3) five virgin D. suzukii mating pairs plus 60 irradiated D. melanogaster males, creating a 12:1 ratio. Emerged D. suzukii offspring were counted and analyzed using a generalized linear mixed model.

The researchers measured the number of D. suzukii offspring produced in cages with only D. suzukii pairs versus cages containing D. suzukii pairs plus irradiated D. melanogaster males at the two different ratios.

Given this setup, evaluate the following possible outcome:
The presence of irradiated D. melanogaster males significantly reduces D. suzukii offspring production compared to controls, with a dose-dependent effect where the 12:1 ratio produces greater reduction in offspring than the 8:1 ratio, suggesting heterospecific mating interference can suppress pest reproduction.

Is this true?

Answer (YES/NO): NO